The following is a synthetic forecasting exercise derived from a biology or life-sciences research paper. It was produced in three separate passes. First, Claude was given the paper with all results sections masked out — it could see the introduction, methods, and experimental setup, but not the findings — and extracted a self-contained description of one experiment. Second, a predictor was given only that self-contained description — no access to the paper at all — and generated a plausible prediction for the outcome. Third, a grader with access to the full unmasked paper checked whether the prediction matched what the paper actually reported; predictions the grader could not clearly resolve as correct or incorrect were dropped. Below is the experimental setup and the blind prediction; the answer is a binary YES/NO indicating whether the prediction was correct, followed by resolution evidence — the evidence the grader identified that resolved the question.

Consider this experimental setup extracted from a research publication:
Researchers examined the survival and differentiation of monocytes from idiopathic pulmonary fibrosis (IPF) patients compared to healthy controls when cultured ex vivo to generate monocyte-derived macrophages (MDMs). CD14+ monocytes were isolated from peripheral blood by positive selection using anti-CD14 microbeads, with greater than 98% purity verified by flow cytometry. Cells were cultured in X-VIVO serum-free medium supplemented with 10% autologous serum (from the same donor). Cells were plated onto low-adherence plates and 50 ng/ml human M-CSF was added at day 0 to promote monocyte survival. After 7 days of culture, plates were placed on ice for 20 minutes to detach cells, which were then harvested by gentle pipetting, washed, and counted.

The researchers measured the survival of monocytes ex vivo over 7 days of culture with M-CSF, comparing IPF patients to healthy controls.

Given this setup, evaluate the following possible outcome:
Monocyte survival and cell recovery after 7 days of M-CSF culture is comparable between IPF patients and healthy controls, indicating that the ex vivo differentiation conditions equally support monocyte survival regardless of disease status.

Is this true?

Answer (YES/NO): NO